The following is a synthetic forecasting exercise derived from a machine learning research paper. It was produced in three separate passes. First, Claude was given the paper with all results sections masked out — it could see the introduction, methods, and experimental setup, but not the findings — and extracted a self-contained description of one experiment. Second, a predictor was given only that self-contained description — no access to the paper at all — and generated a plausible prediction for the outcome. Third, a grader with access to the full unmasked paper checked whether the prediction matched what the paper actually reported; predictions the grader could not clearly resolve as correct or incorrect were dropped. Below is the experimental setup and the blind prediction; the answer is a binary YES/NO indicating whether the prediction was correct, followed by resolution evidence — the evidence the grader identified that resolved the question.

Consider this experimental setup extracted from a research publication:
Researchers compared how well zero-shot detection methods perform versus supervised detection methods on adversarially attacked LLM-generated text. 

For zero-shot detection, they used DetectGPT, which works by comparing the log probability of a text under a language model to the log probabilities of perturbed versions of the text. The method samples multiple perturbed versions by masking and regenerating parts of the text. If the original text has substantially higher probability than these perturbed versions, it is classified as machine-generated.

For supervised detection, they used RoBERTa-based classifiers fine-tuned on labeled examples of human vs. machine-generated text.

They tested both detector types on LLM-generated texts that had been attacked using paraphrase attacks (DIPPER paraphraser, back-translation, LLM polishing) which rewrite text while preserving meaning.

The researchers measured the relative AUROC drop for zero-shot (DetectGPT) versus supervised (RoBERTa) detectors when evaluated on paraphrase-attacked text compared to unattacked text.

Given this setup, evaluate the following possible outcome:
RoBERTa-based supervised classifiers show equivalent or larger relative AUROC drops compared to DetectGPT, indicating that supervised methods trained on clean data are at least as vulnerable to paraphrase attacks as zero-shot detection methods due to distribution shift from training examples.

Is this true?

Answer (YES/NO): NO